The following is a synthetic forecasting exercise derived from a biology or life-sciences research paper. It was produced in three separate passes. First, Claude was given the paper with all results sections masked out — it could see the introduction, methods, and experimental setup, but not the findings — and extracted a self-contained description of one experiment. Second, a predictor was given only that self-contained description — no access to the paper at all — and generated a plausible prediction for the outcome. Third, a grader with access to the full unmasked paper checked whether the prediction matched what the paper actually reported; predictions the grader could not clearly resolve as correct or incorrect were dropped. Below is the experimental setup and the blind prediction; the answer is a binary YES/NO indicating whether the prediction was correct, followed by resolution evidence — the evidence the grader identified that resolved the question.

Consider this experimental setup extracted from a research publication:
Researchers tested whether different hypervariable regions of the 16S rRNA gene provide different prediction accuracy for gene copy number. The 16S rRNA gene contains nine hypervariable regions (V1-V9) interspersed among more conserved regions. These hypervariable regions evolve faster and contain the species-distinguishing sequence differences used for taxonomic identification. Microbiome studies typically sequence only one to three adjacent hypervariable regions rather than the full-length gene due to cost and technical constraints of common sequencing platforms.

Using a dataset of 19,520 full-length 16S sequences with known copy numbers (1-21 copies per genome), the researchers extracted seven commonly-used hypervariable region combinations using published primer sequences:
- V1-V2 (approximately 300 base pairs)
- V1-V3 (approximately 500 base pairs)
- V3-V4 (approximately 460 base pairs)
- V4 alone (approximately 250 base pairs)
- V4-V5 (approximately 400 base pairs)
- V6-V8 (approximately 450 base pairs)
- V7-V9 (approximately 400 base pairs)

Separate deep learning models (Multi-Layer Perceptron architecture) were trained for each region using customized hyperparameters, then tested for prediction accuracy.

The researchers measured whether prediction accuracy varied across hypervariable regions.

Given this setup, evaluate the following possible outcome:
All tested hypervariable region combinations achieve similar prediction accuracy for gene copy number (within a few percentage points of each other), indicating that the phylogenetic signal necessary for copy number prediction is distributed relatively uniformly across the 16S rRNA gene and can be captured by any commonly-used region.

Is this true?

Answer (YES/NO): NO